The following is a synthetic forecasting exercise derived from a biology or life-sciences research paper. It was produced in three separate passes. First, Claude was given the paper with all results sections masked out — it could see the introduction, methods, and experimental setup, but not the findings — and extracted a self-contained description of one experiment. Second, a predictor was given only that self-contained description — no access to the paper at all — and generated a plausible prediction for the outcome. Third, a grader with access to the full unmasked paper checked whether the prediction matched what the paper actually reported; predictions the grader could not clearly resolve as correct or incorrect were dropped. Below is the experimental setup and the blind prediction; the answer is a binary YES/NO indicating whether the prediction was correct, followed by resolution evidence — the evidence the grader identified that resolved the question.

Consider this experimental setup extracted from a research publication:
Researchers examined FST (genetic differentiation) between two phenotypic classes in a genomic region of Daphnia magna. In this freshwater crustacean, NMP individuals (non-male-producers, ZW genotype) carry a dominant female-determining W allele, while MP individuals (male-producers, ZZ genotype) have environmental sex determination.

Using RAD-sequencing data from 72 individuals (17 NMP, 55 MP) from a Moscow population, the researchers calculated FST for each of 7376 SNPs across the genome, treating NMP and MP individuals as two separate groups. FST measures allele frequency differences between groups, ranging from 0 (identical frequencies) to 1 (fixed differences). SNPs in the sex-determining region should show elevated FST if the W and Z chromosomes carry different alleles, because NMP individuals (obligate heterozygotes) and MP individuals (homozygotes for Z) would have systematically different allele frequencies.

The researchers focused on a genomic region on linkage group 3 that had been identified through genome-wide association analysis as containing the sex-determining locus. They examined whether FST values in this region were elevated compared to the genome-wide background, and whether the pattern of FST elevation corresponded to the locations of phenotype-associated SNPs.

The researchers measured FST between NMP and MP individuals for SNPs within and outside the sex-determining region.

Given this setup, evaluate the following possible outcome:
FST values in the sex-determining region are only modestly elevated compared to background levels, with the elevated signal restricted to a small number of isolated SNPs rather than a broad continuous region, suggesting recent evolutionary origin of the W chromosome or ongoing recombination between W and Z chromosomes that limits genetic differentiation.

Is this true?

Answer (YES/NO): NO